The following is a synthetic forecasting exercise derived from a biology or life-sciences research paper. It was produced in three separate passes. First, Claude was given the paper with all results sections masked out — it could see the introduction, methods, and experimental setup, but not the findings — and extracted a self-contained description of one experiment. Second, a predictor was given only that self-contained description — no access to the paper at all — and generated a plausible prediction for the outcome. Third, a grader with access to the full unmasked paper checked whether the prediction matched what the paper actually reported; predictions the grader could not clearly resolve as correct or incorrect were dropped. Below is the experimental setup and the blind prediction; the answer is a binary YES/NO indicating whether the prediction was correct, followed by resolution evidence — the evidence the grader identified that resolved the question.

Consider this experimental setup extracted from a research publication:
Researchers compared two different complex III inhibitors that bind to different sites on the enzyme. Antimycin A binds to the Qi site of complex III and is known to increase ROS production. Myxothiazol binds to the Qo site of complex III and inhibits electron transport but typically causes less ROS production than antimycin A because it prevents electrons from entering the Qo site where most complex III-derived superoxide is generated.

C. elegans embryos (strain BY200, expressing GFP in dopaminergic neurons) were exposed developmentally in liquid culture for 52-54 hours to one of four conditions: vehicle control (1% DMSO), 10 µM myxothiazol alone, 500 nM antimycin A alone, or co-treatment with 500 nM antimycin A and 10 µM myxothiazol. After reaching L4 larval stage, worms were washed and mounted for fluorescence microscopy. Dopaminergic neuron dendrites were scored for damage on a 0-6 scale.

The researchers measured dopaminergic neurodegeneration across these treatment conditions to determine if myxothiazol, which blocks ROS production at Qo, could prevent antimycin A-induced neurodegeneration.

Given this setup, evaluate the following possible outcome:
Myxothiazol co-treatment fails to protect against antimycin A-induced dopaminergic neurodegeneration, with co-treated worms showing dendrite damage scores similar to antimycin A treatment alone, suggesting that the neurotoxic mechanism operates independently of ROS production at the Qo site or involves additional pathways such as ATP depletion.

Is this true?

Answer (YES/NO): YES